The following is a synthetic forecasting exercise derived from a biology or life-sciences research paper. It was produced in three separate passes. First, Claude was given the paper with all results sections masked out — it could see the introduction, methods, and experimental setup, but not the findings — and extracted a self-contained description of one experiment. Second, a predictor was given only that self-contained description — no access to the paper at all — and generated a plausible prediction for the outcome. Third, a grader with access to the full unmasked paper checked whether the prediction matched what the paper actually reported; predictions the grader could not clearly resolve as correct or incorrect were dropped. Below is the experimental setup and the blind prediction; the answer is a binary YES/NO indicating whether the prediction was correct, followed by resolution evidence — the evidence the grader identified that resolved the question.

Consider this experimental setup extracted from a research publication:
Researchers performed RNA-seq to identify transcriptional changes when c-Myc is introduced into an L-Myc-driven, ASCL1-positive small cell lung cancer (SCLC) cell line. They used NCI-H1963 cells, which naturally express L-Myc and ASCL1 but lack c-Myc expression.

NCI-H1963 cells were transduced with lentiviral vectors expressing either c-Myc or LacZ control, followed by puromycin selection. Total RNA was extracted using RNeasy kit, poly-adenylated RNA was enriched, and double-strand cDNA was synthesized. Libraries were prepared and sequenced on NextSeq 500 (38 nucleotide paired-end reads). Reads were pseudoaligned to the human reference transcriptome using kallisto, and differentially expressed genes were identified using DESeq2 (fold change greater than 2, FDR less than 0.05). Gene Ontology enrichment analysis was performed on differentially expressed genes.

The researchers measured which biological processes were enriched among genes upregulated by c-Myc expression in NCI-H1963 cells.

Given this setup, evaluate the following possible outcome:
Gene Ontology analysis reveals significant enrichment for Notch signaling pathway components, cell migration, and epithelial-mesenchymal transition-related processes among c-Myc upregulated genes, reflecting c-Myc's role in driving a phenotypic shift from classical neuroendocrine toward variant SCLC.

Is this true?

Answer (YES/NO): NO